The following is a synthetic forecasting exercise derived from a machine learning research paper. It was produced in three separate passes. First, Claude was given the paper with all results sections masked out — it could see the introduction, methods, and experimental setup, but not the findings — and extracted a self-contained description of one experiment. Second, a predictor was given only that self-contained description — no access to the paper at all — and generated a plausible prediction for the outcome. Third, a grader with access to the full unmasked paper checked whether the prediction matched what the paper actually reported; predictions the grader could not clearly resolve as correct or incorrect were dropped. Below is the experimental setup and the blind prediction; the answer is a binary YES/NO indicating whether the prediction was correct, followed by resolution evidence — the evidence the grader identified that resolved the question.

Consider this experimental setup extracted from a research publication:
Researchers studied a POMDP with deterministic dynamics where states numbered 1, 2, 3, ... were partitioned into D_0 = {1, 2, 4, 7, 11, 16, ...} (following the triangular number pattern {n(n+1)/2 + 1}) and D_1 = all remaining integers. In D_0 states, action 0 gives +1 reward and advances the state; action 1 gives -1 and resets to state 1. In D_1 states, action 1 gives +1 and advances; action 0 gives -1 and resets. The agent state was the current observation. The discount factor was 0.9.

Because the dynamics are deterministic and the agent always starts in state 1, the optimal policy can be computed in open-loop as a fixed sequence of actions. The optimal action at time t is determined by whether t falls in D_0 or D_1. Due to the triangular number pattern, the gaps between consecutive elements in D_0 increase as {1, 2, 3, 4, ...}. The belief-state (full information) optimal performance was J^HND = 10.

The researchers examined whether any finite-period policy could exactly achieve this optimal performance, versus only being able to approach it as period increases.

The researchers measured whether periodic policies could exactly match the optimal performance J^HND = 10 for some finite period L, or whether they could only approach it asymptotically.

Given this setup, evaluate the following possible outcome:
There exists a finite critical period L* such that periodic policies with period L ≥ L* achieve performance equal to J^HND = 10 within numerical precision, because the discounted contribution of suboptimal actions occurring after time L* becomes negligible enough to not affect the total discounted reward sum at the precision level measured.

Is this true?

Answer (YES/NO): NO